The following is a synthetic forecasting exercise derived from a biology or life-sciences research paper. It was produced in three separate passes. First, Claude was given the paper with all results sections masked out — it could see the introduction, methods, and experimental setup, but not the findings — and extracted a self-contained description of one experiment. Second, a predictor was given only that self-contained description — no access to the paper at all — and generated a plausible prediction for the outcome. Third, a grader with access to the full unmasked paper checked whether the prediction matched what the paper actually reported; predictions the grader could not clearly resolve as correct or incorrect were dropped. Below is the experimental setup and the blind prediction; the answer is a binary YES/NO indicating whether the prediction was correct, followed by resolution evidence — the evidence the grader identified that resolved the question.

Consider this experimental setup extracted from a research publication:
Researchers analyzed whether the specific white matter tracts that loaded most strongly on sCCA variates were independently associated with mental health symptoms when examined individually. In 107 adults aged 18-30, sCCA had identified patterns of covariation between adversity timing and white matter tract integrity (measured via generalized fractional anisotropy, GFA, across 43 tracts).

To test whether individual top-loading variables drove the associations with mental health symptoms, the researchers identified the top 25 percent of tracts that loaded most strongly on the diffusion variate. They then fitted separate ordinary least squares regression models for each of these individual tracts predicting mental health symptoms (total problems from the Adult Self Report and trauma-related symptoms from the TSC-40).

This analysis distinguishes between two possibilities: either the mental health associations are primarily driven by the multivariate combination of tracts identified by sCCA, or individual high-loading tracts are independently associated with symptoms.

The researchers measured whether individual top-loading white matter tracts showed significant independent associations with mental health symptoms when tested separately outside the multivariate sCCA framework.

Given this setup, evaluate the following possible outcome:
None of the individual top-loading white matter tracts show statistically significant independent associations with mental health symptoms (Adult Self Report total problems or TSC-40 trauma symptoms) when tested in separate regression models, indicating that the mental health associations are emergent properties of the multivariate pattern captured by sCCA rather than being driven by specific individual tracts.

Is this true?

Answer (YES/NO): YES